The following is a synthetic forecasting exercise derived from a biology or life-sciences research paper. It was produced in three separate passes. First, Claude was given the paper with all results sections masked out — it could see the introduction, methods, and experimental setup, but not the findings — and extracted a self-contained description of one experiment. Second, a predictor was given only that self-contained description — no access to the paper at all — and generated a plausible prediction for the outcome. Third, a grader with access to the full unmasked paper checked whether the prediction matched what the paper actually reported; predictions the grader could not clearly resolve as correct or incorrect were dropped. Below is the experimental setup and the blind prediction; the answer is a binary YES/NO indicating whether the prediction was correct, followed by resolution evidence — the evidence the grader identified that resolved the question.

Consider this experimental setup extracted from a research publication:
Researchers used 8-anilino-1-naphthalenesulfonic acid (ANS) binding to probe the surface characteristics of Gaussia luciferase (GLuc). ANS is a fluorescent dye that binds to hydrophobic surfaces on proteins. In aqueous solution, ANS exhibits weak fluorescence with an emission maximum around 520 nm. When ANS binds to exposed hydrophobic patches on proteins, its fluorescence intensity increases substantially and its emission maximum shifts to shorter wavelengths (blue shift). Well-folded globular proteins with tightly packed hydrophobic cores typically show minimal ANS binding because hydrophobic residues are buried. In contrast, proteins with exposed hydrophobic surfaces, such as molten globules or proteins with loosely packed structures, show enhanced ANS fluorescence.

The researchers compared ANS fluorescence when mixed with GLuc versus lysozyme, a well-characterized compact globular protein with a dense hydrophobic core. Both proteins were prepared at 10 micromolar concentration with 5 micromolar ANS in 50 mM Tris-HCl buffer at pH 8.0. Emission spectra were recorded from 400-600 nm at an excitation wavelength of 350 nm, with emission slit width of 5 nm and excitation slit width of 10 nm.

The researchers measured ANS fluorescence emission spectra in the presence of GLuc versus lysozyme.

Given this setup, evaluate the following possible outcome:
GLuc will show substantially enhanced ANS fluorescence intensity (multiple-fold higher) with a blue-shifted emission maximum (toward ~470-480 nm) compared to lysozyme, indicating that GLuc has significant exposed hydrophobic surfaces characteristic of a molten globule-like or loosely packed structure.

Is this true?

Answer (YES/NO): YES